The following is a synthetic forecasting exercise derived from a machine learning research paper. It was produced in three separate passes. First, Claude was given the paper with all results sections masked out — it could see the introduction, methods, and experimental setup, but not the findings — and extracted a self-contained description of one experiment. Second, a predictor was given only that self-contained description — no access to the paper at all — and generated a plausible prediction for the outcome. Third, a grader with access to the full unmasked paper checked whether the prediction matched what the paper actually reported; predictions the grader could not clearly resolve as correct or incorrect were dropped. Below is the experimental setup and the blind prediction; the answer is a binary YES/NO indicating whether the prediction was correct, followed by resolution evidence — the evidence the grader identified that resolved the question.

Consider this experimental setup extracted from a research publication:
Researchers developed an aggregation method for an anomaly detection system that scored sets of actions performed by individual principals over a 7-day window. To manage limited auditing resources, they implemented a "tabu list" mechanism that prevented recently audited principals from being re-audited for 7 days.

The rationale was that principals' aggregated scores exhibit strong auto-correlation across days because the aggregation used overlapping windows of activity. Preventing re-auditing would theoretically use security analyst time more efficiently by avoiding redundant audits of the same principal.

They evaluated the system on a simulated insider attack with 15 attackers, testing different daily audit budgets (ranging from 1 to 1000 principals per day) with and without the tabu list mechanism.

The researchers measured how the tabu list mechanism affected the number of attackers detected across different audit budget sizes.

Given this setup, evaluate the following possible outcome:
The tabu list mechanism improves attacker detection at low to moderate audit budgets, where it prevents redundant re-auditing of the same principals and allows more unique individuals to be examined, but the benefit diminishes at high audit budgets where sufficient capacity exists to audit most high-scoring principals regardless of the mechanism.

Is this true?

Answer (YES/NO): NO